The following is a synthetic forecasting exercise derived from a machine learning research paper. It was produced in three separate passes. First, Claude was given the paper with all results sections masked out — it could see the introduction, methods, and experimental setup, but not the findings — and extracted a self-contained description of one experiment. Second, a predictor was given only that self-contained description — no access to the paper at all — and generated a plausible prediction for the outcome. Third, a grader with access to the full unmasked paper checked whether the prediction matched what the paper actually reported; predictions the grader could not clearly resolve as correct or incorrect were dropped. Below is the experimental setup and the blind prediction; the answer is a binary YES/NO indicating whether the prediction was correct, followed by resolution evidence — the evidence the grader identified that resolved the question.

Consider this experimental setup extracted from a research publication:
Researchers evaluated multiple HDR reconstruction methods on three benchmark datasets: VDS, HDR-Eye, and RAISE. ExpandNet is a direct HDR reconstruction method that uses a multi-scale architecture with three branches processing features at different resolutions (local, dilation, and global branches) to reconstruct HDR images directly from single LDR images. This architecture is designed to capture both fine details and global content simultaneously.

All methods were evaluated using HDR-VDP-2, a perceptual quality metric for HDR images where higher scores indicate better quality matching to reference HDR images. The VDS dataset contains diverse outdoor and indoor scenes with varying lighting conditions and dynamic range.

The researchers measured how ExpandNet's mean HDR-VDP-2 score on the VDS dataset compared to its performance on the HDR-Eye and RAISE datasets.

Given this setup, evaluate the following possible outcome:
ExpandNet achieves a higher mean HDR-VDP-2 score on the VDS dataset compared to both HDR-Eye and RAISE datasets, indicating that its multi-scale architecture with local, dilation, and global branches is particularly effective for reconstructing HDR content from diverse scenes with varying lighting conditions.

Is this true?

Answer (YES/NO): NO